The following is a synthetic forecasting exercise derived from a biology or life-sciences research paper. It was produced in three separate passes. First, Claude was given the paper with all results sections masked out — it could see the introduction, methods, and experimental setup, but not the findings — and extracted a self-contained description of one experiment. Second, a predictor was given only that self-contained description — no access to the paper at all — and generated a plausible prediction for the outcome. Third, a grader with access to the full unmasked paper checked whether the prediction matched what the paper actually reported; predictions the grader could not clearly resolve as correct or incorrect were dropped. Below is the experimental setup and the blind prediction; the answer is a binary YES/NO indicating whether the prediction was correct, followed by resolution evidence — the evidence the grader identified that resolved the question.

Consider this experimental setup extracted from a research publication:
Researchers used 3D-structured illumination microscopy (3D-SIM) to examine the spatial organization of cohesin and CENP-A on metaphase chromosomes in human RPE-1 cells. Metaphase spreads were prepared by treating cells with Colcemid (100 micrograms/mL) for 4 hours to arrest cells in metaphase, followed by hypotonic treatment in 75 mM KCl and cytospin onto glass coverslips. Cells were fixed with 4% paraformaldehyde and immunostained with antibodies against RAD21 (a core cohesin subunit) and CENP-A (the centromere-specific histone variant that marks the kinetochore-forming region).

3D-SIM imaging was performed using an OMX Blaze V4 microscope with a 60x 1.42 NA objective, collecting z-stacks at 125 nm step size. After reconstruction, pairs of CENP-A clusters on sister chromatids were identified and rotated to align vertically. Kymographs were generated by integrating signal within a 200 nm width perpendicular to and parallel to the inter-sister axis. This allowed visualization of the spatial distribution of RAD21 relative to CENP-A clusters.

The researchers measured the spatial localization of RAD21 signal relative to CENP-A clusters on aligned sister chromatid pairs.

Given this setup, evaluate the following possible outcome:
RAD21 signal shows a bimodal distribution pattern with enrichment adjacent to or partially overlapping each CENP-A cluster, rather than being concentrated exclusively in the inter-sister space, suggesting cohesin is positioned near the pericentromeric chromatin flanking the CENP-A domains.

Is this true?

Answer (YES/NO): NO